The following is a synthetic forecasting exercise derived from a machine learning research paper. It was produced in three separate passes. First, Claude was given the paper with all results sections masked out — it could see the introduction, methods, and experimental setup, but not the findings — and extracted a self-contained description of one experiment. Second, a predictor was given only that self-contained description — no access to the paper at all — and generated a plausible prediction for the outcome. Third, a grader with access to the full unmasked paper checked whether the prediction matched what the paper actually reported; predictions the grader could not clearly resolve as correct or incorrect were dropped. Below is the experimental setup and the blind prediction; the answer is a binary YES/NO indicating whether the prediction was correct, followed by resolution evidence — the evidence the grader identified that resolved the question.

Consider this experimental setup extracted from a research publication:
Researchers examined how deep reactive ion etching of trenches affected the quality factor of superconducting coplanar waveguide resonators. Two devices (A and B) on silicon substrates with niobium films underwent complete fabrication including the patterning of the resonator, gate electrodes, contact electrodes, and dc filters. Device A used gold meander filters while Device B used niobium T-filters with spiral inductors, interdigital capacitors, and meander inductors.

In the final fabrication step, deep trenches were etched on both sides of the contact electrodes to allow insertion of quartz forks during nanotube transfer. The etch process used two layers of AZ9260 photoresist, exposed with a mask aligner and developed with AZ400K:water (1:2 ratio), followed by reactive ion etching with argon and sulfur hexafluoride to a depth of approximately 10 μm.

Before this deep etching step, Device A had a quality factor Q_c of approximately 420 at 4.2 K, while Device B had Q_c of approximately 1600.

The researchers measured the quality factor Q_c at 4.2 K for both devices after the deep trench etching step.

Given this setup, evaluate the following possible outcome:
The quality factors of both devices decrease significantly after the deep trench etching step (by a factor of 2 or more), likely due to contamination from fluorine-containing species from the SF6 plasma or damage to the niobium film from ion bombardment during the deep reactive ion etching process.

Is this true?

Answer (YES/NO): NO